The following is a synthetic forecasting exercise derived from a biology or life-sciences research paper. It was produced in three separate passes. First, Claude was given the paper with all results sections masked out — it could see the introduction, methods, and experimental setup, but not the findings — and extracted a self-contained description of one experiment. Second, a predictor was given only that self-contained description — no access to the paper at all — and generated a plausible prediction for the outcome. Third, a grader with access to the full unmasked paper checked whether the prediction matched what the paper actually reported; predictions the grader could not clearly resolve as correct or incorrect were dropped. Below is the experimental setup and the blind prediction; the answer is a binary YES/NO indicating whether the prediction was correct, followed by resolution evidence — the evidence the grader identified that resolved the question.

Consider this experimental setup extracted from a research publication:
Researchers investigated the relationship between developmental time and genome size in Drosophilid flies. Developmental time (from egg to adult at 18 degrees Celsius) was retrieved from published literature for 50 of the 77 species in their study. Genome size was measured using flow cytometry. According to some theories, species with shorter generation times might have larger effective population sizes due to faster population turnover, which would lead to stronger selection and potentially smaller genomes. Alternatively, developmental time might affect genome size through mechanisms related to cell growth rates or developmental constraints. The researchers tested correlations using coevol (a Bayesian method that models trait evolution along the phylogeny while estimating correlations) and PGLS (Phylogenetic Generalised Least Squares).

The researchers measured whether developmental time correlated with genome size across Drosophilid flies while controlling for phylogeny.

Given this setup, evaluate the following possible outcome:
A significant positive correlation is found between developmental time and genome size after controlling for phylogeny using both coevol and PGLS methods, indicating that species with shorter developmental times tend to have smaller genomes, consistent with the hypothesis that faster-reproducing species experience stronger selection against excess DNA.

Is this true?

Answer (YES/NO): NO